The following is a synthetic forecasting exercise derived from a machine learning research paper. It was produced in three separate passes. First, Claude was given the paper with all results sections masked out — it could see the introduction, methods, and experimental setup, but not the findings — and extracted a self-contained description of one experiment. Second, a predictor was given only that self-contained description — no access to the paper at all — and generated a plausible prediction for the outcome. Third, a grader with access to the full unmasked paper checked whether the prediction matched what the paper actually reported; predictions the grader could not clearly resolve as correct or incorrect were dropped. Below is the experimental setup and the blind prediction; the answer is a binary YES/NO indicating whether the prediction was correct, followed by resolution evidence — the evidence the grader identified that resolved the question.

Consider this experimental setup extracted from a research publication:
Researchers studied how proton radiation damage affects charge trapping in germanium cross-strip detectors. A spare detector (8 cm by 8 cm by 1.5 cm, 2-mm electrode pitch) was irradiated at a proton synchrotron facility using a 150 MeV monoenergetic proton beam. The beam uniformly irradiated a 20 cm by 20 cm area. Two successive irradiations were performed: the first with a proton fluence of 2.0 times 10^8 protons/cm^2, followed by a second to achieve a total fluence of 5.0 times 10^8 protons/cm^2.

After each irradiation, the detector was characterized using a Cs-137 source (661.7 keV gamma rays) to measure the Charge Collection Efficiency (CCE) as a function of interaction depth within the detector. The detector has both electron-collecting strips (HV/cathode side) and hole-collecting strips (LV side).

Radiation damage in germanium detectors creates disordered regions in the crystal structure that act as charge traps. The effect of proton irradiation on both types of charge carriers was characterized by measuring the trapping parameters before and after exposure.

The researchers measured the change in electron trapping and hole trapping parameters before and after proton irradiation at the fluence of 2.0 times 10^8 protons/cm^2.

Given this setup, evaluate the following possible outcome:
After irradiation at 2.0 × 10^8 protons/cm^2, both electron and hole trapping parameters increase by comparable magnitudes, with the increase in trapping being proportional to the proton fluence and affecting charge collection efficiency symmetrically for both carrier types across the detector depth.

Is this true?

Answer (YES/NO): NO